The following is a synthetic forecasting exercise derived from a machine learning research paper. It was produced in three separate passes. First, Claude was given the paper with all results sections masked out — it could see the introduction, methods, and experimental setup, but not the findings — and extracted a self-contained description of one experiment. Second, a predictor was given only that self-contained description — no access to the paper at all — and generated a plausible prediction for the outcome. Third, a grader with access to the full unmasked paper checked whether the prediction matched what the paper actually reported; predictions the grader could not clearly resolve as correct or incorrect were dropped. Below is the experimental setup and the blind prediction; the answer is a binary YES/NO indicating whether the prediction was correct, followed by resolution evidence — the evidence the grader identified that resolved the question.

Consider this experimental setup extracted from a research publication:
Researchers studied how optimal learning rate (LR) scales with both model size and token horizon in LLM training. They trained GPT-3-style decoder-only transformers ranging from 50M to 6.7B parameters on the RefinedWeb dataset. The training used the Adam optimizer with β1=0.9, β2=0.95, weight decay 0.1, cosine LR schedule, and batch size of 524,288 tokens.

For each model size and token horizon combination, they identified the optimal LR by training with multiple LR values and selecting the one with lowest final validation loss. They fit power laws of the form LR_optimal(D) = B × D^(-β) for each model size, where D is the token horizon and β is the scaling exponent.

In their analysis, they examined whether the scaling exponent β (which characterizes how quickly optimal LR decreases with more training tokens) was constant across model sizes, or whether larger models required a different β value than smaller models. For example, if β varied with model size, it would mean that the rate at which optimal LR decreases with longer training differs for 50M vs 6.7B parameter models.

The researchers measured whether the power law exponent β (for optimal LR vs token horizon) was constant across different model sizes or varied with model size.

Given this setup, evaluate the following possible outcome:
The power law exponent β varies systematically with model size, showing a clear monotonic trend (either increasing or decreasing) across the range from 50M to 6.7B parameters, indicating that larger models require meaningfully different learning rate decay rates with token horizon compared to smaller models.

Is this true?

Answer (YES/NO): NO